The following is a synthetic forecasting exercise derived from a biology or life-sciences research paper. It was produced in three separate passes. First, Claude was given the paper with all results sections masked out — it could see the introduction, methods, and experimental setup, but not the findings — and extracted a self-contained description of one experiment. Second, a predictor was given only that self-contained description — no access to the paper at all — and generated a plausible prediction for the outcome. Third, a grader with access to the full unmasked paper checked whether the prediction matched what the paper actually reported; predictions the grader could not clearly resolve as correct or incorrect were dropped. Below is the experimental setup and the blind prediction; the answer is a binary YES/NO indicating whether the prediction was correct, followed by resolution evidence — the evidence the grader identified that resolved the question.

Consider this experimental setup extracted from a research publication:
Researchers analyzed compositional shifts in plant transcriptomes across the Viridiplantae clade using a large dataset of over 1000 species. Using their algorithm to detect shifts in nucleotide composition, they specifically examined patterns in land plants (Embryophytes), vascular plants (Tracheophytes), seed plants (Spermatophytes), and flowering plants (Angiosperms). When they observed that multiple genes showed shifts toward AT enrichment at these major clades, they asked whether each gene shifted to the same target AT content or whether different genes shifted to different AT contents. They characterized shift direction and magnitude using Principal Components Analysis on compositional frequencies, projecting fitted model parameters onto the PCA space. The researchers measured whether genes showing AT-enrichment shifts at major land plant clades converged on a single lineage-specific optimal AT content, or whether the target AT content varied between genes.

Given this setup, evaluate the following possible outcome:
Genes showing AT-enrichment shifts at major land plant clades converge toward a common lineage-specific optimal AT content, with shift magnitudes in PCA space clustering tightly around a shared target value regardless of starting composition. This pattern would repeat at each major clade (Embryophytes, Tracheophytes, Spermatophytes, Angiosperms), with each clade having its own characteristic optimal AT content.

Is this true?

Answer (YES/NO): NO